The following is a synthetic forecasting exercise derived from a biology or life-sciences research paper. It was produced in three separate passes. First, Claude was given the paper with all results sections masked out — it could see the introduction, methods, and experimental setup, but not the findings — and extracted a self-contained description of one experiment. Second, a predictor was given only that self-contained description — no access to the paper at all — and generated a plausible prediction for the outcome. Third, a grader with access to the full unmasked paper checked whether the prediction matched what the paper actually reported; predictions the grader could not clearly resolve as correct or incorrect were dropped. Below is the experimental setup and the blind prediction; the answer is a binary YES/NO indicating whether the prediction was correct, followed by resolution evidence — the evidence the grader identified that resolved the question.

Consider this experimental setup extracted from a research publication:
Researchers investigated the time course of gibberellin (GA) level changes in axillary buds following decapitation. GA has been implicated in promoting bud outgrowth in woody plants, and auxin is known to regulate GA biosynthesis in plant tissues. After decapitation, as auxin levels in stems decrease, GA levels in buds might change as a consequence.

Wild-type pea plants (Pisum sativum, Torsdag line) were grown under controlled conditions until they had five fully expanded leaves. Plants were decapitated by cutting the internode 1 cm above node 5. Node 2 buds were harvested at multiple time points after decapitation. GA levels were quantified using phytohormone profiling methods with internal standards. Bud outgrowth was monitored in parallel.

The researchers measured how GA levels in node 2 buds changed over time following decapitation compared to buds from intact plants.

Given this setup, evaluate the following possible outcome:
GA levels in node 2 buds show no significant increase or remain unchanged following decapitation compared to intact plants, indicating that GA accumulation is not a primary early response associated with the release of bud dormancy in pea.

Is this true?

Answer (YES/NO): NO